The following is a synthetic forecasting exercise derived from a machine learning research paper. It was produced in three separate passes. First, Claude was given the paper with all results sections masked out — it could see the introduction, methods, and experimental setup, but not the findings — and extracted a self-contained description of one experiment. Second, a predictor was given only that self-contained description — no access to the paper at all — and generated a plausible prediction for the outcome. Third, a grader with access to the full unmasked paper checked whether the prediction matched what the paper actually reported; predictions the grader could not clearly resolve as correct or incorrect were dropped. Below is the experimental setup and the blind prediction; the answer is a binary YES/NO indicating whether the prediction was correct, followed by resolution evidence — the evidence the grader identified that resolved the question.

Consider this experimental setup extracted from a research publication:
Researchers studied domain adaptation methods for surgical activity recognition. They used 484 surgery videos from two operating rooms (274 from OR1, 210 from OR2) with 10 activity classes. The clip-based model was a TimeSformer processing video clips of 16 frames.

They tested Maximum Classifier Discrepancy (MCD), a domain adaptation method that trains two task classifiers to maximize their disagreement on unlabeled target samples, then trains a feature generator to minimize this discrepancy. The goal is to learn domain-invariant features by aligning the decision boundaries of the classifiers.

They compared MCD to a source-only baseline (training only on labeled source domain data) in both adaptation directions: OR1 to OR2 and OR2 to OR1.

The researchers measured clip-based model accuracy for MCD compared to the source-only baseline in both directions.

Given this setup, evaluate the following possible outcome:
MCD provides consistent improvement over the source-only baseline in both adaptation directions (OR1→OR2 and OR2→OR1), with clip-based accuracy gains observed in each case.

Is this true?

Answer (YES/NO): NO